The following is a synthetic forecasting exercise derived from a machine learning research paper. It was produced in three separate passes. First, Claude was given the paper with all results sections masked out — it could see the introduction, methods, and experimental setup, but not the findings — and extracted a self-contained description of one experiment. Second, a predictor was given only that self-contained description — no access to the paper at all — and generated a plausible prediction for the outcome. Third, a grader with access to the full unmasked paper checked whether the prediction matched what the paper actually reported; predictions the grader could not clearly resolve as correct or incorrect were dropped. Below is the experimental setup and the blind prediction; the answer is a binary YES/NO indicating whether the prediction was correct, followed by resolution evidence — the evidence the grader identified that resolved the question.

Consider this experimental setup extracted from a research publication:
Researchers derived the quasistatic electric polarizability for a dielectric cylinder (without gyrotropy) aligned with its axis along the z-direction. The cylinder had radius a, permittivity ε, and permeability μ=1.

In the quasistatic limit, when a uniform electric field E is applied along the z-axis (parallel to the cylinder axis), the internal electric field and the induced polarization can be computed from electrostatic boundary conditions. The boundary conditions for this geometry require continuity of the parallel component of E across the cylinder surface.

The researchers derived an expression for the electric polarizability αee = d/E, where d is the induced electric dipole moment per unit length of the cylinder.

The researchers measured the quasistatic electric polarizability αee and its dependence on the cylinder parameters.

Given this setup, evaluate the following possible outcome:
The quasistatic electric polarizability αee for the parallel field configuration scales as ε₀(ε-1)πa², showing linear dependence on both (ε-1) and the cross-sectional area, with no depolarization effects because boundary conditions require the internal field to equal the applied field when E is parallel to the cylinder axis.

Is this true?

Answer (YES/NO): NO